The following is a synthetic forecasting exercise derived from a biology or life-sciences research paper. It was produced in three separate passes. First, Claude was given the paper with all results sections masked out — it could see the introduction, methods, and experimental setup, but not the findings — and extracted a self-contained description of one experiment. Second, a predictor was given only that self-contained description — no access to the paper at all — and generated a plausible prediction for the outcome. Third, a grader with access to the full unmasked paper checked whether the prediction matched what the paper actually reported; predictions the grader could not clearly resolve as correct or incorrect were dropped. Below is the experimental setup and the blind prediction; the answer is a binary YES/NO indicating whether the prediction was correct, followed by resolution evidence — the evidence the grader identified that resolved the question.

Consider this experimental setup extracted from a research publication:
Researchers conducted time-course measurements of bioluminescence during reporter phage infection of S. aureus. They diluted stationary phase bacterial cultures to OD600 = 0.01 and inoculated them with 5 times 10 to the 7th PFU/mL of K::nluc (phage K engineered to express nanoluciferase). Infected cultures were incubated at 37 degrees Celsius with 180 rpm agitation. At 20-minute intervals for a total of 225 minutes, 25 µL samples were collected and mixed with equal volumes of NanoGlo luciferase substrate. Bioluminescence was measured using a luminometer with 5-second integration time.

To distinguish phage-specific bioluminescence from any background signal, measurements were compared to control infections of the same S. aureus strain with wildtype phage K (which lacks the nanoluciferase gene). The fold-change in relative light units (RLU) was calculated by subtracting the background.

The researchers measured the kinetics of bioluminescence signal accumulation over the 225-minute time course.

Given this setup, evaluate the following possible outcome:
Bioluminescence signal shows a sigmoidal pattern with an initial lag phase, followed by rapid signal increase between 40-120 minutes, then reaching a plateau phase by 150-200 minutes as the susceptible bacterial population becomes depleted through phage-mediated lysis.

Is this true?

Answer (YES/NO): NO